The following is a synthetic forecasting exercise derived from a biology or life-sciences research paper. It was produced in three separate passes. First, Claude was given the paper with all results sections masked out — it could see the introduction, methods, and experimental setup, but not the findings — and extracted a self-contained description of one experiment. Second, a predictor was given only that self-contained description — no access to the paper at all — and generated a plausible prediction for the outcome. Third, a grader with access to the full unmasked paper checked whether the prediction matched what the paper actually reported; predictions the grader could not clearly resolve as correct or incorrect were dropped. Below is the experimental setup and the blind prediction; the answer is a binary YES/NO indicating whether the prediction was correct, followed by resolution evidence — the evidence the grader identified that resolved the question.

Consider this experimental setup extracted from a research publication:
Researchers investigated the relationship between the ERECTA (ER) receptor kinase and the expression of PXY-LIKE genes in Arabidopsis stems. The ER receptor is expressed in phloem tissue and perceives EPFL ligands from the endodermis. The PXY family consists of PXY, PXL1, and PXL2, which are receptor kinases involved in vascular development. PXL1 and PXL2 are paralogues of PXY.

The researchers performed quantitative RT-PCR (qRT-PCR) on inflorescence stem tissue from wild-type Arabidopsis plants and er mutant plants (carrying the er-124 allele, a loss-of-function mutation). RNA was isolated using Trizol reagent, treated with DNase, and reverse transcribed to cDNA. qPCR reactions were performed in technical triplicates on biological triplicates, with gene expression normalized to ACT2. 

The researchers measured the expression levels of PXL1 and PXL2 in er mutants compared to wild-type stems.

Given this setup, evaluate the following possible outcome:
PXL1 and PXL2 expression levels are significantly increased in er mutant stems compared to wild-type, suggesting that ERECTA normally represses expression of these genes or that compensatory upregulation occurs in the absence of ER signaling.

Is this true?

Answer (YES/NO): YES